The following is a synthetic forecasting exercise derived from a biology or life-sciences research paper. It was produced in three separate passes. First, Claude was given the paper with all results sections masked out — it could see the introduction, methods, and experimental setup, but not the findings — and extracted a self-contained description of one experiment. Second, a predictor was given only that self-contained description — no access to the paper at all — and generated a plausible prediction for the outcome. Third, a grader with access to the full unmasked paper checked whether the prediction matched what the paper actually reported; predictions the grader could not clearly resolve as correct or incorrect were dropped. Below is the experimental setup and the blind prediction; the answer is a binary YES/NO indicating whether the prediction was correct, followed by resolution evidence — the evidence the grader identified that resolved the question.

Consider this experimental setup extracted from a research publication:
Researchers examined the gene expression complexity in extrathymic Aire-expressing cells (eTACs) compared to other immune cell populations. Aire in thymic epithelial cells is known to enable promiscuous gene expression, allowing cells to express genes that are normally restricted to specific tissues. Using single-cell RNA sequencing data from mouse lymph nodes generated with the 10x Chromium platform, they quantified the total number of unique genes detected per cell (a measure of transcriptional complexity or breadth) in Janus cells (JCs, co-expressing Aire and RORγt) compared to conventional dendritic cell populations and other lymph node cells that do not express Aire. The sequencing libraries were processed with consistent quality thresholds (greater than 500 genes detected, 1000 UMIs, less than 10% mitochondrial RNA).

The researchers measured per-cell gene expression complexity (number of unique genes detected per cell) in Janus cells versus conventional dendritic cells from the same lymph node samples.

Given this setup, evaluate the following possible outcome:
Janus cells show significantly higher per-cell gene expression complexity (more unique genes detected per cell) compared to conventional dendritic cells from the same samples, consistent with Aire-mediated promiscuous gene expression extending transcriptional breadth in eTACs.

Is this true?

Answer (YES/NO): YES